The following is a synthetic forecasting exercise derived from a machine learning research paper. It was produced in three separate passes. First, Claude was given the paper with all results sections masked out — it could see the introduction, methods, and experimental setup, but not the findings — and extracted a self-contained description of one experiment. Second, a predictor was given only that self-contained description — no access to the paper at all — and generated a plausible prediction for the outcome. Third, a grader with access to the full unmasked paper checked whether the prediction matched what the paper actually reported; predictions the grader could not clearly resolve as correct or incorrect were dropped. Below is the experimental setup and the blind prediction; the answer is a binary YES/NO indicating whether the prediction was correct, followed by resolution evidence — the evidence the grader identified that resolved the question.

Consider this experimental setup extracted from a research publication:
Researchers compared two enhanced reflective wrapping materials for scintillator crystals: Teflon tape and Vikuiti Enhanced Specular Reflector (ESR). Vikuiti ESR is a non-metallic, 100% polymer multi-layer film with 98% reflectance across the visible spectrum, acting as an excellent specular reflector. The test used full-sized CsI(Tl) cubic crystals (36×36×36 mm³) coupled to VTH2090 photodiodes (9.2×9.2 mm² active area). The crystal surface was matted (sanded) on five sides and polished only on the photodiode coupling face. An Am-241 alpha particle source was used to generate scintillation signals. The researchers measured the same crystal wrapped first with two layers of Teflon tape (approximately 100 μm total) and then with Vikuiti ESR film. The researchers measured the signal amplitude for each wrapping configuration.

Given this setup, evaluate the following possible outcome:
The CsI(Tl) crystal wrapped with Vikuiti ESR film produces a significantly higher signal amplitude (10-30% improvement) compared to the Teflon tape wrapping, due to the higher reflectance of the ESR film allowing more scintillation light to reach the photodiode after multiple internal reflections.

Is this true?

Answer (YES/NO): NO